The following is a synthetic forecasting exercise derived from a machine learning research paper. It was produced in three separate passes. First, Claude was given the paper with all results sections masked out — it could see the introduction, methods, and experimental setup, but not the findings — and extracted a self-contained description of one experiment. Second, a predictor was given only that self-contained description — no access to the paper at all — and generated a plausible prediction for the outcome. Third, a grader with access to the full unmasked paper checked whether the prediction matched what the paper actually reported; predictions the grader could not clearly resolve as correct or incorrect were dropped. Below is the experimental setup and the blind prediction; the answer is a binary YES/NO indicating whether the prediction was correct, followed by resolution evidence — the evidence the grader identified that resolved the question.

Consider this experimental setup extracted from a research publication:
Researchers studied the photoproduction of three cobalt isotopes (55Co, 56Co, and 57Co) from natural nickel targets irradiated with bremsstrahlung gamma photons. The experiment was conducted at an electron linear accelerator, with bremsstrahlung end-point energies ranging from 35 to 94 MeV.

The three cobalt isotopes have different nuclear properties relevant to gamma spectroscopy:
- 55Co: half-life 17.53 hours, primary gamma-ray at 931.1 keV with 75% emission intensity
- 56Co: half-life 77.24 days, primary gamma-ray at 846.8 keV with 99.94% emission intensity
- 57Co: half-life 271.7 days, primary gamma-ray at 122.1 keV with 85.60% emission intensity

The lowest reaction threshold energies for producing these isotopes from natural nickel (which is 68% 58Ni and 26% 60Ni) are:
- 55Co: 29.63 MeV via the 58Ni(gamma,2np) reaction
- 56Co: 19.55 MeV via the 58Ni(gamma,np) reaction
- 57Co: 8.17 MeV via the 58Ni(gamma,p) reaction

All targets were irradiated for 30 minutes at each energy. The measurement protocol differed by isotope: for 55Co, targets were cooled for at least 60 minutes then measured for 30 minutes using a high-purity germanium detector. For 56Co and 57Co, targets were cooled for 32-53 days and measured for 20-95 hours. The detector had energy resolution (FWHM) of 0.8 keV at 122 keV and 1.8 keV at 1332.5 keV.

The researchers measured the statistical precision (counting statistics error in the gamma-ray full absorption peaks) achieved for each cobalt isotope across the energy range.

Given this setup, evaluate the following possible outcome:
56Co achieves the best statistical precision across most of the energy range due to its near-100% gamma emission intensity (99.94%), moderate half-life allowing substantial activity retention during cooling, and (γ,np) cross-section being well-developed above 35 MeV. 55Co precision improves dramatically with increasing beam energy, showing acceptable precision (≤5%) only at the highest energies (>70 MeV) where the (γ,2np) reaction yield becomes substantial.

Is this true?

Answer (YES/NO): NO